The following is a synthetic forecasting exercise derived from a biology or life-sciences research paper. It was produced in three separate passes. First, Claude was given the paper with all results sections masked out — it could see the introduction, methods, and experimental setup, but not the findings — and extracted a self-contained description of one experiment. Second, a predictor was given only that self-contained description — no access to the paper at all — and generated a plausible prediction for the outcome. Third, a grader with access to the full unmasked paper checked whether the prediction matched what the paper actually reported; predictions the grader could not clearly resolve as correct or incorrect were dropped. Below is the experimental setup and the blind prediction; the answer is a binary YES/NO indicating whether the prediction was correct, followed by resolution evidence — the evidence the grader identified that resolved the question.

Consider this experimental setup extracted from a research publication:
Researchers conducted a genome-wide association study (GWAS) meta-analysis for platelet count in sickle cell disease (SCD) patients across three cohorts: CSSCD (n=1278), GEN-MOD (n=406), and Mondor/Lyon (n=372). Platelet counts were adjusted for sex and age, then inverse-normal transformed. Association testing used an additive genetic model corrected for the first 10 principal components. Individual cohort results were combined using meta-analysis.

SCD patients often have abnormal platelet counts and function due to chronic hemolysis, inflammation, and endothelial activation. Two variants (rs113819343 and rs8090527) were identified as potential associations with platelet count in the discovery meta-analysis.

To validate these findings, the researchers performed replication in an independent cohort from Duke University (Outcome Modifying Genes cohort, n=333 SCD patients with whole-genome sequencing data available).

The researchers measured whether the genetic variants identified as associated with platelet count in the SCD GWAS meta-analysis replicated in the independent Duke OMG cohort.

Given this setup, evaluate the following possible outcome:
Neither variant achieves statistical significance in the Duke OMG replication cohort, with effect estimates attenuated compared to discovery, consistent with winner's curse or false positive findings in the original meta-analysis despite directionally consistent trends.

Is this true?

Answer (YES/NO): NO